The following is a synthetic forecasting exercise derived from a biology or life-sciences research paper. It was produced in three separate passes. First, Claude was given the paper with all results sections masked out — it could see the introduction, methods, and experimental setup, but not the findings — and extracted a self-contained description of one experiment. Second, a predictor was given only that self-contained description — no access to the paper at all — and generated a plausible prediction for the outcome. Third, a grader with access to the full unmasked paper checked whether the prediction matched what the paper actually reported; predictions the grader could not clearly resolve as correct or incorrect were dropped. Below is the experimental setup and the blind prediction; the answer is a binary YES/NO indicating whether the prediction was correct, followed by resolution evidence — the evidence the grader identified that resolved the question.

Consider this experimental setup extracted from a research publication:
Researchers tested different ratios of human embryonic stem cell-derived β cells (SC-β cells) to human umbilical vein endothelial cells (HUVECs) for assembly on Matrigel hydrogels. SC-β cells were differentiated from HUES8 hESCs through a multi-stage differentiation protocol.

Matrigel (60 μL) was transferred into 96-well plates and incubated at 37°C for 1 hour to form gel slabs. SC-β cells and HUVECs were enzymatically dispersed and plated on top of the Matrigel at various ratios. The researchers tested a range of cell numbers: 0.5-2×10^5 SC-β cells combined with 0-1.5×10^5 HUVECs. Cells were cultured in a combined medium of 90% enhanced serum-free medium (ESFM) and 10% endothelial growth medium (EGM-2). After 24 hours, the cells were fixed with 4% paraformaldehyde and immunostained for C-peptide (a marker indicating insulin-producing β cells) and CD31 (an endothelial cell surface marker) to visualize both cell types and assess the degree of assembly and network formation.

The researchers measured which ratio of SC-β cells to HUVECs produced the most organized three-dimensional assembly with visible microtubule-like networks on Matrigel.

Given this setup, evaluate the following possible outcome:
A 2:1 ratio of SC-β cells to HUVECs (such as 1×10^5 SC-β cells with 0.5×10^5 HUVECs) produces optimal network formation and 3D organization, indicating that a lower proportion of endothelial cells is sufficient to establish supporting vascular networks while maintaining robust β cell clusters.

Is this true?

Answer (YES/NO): NO